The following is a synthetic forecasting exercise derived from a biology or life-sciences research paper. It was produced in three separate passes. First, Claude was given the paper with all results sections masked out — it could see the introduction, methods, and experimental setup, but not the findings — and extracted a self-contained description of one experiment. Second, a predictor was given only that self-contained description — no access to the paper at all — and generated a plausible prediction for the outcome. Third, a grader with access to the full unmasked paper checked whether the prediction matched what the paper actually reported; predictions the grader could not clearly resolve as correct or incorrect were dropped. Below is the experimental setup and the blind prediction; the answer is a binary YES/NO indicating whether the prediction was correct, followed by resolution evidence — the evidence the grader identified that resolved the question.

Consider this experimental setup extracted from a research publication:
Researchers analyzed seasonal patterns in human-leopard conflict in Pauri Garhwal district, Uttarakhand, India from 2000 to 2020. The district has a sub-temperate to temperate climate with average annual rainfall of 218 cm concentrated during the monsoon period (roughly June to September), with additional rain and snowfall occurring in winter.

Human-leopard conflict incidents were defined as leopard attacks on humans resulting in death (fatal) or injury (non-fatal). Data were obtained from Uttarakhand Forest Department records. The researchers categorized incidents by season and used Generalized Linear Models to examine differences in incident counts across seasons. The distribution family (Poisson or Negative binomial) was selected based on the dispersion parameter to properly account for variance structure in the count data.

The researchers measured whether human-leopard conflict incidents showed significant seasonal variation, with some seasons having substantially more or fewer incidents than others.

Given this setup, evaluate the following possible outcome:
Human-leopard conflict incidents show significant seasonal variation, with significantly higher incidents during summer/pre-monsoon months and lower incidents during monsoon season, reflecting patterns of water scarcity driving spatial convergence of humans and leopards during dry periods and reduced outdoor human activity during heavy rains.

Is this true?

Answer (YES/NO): NO